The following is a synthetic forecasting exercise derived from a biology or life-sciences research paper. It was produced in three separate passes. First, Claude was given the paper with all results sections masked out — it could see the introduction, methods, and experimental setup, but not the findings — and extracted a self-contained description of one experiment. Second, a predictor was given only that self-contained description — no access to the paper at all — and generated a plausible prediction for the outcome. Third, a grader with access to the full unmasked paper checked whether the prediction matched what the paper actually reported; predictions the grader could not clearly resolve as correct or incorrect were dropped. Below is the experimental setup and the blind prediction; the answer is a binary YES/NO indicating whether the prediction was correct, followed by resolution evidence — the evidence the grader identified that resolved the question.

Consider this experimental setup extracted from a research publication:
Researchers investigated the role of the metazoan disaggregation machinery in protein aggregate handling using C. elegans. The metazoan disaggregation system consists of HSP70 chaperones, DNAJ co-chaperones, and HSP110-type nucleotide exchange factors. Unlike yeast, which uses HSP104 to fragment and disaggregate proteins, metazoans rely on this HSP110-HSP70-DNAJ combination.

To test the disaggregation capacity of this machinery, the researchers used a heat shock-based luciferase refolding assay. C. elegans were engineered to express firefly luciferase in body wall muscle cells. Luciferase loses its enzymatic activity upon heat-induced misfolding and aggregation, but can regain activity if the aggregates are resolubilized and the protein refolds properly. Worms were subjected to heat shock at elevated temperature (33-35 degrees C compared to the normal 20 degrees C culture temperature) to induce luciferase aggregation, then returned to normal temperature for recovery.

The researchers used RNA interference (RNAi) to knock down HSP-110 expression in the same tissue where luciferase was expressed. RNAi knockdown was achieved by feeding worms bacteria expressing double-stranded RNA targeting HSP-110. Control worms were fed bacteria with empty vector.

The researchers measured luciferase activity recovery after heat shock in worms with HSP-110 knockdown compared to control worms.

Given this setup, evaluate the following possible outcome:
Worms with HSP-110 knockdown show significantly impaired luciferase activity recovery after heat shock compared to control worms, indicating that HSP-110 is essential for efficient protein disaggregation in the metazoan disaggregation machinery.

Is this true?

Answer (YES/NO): YES